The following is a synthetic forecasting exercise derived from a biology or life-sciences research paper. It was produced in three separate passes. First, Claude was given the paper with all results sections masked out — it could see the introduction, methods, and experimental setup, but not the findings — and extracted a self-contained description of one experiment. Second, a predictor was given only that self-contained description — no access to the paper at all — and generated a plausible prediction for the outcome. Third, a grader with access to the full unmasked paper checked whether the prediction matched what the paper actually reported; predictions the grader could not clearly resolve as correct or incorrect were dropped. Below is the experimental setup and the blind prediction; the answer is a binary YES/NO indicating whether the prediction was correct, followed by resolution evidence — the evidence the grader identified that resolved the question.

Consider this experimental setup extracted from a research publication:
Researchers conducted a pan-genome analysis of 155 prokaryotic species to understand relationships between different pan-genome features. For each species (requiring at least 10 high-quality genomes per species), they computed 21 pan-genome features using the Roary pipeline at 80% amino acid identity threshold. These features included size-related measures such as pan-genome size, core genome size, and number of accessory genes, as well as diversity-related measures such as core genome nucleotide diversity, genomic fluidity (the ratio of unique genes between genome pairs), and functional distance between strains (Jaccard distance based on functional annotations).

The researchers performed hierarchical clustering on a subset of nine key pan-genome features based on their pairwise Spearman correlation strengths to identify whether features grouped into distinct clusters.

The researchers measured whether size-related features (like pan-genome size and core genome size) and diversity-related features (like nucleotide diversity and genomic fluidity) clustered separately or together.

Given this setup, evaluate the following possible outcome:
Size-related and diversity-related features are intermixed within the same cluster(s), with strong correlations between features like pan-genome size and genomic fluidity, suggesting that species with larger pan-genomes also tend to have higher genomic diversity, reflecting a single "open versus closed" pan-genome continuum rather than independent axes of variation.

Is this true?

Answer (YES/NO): NO